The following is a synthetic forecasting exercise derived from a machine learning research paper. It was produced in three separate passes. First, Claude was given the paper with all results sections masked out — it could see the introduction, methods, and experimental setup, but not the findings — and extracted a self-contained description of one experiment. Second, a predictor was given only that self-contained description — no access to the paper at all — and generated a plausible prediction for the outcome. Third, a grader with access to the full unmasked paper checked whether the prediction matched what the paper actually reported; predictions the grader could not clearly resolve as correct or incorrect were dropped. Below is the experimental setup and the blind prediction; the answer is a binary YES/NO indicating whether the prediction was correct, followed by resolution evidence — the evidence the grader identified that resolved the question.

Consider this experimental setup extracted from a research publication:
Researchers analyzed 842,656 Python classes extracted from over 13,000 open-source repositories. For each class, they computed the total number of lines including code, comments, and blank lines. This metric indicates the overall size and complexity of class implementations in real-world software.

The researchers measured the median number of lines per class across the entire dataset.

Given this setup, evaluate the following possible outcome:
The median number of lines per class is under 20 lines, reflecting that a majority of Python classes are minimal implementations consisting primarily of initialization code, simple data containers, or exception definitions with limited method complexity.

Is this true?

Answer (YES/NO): NO